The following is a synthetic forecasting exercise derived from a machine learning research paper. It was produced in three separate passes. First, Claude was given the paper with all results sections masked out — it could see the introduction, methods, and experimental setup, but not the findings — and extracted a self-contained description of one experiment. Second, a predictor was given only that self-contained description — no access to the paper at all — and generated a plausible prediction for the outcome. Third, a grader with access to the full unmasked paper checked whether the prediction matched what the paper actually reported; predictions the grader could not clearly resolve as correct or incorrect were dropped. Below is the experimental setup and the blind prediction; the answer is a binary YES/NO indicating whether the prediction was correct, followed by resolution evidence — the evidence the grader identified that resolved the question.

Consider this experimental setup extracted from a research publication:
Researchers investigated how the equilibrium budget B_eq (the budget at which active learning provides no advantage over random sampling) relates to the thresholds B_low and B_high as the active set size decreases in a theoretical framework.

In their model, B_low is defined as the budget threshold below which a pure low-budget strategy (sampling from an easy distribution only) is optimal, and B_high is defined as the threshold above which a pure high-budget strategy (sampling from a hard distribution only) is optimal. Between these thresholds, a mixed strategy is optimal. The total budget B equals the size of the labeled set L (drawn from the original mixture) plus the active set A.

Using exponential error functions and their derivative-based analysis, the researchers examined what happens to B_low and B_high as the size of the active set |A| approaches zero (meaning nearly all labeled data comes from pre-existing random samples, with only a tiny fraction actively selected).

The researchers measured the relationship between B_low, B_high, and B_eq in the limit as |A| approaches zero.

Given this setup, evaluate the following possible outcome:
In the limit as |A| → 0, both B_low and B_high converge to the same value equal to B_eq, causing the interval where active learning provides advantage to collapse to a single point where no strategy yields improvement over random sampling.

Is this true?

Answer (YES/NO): NO